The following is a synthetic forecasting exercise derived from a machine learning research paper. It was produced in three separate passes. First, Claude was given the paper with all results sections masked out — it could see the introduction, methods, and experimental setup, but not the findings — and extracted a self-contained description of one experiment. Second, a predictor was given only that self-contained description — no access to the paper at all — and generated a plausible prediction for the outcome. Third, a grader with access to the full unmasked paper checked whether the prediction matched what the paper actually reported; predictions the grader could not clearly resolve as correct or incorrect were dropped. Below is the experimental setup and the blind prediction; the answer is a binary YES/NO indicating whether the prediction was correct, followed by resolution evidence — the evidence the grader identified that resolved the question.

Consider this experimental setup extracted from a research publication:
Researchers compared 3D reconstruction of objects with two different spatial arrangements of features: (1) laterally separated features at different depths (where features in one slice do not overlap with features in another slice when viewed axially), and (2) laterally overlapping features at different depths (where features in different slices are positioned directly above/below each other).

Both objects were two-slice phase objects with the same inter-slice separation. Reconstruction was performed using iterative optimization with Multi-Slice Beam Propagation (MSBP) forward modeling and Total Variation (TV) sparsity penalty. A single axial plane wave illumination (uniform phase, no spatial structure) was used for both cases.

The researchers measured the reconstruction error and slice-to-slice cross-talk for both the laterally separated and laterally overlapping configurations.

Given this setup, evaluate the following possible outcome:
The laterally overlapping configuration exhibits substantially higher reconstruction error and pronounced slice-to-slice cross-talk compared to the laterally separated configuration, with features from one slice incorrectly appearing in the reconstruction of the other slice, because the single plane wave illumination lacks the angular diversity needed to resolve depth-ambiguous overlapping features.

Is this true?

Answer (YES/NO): YES